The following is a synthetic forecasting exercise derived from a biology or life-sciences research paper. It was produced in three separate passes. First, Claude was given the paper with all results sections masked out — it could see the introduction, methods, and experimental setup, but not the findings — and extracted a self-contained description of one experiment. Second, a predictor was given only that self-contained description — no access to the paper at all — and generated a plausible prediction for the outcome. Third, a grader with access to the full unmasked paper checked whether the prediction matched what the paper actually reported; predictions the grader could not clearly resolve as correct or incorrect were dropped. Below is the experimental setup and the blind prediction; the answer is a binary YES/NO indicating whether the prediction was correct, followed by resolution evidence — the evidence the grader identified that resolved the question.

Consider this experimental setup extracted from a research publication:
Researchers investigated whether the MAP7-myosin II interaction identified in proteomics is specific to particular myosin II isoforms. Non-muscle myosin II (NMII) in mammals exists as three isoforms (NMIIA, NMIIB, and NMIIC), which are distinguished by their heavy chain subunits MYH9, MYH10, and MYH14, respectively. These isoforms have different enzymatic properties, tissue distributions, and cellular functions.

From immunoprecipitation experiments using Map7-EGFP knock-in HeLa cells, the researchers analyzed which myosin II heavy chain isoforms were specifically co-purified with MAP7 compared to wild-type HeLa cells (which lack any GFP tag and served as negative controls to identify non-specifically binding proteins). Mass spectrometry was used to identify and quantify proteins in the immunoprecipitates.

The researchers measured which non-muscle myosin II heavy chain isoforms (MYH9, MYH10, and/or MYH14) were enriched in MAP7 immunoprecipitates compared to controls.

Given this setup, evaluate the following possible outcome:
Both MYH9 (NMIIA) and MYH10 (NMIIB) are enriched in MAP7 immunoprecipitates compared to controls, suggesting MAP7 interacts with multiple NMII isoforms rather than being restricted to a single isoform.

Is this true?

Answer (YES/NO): NO